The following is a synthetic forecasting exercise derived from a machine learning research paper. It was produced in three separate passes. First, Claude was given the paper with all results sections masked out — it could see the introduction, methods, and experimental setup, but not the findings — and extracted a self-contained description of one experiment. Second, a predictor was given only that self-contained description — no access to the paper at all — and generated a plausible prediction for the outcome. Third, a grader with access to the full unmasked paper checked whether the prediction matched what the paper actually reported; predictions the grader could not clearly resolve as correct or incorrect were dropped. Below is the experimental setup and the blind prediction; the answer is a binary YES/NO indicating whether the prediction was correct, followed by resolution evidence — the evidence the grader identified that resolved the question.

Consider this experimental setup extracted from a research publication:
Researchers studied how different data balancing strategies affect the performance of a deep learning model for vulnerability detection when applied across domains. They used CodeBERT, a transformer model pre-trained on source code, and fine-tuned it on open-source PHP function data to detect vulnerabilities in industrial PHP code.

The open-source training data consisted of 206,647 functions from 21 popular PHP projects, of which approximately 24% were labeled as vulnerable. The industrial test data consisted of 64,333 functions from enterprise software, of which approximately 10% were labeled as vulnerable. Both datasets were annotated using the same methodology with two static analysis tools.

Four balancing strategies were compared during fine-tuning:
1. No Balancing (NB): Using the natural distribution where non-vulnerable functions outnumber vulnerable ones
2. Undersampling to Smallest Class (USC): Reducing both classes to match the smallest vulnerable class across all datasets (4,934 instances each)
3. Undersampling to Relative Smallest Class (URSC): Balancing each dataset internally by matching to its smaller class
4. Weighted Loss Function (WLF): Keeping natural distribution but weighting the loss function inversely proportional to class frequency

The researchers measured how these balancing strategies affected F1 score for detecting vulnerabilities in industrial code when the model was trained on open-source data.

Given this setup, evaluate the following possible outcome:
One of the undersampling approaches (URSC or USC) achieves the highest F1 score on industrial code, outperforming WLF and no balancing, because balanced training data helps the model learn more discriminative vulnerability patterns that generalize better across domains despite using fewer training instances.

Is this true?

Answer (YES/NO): NO